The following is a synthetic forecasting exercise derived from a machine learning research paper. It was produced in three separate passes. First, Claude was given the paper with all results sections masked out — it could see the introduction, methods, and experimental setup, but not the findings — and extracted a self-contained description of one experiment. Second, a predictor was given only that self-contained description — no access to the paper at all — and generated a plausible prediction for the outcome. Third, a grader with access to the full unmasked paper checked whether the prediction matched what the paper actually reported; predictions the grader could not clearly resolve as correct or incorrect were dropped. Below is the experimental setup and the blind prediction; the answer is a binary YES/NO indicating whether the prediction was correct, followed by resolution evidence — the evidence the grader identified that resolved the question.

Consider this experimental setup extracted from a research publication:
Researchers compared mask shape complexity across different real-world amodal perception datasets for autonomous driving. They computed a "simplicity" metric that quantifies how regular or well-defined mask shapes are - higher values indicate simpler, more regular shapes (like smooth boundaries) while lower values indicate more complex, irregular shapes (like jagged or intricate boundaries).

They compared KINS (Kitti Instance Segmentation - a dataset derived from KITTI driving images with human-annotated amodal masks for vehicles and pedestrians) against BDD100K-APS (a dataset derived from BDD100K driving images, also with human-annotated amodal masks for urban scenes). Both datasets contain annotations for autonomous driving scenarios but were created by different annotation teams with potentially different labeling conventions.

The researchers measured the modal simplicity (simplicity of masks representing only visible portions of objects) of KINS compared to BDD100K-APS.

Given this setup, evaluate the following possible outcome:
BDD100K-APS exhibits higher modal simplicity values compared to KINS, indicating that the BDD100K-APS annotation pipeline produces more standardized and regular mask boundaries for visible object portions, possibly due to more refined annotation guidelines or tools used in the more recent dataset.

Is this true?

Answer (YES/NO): NO